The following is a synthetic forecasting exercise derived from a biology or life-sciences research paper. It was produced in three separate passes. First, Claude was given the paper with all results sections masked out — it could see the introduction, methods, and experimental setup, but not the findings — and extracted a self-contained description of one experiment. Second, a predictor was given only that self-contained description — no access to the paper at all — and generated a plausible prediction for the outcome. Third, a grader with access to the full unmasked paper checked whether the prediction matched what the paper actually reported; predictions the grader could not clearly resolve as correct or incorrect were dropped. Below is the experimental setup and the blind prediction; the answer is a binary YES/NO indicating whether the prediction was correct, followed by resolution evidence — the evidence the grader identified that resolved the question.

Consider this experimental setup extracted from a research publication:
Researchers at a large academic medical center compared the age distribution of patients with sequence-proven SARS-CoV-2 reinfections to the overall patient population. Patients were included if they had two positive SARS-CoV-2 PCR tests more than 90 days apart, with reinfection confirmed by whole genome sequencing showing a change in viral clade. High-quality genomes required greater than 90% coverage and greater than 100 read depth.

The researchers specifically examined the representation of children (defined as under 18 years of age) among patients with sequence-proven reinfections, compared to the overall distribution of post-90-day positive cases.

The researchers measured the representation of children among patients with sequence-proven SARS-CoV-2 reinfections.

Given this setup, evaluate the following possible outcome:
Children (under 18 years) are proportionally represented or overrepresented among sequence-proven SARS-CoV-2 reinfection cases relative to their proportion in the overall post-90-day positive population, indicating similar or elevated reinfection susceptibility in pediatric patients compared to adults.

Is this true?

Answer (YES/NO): NO